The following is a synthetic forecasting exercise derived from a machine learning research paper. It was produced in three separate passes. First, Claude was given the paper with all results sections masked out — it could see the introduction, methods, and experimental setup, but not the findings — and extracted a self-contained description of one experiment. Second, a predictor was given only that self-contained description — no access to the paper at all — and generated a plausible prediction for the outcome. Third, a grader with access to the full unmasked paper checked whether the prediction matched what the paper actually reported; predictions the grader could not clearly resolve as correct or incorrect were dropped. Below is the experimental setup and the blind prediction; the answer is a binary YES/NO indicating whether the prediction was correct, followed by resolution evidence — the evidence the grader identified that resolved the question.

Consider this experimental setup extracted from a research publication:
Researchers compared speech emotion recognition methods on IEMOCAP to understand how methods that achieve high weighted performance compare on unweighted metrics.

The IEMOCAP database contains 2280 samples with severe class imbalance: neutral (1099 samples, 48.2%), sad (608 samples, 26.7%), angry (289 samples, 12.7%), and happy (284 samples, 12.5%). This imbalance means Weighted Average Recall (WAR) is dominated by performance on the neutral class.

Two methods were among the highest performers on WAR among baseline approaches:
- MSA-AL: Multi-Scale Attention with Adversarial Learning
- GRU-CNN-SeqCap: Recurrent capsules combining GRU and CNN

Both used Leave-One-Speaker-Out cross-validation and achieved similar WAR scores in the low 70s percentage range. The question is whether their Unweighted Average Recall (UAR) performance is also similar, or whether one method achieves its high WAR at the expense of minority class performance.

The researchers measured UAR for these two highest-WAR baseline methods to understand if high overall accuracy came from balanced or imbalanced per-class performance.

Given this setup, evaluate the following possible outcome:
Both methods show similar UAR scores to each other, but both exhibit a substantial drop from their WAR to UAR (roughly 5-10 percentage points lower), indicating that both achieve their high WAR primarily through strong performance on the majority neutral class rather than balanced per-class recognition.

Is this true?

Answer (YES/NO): NO